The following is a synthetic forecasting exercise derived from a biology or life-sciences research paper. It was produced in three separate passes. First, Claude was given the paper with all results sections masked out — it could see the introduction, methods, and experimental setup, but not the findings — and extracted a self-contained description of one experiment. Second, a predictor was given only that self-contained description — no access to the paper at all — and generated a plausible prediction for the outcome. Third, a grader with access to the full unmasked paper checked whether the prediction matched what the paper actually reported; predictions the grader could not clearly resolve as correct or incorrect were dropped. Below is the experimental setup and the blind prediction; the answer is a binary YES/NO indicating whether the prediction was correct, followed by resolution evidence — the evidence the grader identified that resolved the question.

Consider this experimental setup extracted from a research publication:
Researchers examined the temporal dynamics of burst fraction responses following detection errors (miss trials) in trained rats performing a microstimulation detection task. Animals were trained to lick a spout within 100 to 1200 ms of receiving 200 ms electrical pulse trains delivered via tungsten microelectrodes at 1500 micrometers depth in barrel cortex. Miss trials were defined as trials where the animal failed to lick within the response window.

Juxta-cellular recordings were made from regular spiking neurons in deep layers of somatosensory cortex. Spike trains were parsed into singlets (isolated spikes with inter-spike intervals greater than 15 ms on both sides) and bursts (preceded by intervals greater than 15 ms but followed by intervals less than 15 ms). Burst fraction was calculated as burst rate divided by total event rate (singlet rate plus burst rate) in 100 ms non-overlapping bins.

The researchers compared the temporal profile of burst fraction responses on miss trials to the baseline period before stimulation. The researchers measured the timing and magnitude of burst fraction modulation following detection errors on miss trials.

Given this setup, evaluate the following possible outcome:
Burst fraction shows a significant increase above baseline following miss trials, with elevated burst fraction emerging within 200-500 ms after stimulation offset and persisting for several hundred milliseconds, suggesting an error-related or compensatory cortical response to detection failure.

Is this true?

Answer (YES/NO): NO